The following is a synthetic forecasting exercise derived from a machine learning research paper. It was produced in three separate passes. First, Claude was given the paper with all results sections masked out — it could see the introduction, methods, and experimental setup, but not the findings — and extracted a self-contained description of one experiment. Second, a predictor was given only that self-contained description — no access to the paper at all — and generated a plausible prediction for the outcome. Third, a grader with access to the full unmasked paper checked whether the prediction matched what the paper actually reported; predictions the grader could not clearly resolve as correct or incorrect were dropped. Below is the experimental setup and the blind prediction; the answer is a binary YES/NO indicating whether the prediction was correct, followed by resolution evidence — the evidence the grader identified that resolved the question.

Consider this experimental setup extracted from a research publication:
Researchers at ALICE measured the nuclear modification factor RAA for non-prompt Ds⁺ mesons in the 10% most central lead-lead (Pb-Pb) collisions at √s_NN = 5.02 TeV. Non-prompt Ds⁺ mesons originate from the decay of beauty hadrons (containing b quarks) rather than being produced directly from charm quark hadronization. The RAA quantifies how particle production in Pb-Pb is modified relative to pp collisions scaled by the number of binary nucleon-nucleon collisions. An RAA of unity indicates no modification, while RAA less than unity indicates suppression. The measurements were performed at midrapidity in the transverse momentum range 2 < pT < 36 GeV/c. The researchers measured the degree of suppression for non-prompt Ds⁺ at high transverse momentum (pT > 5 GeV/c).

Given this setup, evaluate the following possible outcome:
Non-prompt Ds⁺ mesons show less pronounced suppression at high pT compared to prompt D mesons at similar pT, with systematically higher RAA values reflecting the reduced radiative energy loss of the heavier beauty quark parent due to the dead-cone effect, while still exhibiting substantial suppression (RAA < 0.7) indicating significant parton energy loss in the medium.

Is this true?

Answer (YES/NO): YES